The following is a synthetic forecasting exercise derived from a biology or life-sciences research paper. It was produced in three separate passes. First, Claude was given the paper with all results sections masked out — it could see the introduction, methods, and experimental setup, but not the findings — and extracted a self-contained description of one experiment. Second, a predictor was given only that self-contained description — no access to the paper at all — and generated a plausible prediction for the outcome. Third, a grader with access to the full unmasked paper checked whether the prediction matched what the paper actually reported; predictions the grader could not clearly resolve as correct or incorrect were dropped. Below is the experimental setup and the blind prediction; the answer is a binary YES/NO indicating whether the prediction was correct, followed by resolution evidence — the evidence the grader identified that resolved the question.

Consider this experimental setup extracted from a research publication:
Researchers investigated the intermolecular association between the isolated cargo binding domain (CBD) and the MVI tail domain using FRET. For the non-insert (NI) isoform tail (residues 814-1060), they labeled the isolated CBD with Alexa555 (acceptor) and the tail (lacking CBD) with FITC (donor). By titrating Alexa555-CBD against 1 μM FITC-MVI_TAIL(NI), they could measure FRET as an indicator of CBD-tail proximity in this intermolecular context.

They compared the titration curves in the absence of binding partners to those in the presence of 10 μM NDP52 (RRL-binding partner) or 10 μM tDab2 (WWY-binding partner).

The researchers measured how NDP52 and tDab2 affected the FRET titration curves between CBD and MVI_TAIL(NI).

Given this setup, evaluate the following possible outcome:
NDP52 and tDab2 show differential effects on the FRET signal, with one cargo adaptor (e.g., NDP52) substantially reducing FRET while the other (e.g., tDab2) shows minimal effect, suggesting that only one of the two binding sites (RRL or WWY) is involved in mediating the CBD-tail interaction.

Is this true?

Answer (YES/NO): NO